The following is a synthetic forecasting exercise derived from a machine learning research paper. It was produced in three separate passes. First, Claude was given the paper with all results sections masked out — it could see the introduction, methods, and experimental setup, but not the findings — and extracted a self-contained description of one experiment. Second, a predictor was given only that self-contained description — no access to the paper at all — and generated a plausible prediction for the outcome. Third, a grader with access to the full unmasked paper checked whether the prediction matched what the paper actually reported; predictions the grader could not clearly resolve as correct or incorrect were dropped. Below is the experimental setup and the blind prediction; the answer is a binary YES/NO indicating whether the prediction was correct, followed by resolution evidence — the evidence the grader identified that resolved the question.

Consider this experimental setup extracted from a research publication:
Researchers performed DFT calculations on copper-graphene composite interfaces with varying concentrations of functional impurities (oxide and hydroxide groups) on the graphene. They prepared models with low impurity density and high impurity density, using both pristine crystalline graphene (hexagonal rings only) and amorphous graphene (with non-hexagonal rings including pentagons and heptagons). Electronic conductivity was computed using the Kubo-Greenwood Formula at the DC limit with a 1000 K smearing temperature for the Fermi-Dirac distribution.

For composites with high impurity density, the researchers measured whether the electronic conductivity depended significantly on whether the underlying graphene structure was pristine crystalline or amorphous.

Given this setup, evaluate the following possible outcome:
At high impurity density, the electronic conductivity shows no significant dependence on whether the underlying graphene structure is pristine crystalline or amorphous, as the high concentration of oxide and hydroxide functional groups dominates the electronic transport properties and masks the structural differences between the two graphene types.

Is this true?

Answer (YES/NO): YES